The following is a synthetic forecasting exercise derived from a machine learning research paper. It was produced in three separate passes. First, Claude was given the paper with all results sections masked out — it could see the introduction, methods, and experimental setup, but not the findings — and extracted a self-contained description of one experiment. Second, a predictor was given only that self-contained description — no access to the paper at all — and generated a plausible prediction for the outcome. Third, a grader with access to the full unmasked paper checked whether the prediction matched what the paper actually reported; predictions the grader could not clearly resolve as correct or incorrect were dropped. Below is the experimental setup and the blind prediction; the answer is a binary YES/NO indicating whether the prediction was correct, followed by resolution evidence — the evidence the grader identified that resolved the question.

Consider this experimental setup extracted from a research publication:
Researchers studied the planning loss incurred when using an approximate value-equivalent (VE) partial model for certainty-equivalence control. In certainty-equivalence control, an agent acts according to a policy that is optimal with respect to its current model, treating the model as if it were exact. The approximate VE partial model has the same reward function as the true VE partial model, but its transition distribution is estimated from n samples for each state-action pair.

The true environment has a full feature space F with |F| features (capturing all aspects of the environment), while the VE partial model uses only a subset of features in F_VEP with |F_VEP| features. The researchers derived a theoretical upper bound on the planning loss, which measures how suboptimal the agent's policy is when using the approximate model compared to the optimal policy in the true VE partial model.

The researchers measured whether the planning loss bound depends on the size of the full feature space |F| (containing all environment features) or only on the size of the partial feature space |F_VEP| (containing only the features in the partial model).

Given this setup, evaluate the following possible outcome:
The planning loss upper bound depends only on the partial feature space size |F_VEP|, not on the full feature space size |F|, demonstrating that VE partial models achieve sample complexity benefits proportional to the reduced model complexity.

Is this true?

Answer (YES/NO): YES